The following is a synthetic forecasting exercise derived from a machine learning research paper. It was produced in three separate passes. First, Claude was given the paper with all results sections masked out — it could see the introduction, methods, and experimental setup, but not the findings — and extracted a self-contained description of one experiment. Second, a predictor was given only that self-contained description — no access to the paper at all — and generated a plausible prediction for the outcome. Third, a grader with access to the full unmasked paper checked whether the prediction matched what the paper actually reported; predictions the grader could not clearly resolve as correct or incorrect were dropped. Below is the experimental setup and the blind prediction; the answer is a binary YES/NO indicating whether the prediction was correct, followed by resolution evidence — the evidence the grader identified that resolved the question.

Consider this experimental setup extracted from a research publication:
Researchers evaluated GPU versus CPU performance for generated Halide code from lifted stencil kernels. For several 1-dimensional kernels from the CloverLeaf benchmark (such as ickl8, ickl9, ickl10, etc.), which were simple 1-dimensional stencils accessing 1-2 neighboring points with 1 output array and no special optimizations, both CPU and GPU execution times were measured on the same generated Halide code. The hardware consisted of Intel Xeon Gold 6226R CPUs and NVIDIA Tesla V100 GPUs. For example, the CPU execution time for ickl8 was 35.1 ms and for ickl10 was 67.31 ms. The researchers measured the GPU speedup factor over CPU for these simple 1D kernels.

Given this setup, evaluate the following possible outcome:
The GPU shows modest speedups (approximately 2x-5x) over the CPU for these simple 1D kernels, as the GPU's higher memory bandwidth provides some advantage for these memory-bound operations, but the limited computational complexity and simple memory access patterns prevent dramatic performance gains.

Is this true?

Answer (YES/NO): NO